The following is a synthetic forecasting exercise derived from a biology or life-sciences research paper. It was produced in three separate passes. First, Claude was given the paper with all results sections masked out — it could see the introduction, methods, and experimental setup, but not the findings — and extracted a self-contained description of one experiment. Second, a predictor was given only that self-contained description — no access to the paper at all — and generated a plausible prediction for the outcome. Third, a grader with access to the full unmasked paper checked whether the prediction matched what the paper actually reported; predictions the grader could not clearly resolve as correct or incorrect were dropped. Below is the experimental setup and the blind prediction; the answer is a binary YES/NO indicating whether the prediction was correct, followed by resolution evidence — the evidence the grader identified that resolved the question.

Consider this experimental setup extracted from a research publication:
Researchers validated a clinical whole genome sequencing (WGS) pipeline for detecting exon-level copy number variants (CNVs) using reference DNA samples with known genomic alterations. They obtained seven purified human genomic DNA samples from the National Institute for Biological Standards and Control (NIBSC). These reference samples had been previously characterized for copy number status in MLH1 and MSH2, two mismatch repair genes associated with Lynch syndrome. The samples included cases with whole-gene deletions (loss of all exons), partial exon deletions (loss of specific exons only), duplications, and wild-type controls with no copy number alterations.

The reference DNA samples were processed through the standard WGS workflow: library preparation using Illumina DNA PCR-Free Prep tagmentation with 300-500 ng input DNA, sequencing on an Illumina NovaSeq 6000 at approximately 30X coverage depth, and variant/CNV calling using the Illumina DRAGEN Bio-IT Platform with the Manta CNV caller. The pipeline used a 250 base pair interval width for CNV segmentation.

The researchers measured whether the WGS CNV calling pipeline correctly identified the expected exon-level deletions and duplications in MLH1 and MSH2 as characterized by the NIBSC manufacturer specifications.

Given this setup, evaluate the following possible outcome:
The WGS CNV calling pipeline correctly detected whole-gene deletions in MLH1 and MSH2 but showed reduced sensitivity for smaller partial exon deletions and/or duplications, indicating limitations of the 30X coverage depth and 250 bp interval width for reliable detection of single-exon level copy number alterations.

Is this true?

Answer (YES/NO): NO